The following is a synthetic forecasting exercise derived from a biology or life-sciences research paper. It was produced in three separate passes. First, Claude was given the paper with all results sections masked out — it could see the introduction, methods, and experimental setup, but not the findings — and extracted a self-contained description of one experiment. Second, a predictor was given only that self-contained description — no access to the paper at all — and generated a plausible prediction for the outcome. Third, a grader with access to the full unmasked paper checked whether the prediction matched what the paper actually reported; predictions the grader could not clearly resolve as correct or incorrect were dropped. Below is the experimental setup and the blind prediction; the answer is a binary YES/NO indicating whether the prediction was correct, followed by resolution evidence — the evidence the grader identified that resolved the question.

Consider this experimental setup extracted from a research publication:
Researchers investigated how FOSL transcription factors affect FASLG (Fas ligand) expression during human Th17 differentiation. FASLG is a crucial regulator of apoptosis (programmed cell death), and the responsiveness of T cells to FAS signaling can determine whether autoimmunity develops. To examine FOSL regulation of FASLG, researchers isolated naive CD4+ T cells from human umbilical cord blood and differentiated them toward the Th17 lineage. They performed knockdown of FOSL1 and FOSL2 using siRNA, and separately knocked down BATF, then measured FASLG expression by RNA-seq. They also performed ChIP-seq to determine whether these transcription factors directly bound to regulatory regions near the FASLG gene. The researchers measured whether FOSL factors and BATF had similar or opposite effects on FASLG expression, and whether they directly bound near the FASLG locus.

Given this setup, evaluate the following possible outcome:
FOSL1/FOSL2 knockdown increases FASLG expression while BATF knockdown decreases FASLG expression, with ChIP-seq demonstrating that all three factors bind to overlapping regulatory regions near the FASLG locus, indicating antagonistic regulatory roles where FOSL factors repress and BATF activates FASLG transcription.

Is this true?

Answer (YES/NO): NO